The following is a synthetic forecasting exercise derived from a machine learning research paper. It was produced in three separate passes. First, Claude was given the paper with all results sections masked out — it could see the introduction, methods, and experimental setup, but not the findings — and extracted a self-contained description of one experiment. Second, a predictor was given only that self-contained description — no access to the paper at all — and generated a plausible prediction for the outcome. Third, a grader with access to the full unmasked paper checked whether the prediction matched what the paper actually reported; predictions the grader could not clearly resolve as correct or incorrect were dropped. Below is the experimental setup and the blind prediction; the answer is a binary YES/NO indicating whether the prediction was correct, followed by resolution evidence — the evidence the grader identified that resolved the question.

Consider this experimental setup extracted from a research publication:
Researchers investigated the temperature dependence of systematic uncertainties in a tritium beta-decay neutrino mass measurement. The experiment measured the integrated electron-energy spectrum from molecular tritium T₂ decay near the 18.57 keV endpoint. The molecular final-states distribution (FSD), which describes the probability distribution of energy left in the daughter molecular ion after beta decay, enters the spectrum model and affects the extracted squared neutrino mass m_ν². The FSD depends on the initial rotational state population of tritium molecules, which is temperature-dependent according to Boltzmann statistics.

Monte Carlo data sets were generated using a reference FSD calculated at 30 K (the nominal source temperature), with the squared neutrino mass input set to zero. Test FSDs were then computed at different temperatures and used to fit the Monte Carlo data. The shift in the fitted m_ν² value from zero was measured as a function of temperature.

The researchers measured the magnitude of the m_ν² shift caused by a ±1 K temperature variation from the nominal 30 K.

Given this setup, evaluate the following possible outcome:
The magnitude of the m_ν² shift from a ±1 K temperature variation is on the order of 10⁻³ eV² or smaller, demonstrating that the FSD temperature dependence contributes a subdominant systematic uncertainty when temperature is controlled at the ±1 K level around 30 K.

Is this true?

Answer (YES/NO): YES